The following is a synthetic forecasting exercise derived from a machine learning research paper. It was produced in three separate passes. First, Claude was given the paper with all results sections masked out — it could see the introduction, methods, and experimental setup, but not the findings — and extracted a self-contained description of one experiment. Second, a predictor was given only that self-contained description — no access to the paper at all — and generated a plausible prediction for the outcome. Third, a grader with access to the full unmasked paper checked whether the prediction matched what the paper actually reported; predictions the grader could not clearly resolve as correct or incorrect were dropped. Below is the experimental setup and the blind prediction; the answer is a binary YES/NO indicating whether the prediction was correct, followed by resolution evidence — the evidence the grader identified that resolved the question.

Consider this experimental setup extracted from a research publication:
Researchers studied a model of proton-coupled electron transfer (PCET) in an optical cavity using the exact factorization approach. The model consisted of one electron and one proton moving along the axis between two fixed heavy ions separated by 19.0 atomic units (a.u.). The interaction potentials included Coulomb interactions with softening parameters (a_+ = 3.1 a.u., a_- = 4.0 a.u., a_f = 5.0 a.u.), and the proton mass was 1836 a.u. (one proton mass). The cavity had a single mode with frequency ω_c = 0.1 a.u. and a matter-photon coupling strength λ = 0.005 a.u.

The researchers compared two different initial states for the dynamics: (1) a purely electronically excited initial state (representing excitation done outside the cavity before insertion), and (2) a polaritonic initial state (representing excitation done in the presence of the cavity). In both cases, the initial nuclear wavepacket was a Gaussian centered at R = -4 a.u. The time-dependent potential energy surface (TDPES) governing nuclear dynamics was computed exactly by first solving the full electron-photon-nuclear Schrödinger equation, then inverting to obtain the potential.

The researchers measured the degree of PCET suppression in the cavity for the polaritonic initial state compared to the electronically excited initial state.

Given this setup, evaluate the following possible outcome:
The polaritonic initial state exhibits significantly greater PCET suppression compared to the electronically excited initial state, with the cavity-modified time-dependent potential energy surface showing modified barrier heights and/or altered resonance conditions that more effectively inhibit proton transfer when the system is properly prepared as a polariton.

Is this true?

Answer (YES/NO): NO